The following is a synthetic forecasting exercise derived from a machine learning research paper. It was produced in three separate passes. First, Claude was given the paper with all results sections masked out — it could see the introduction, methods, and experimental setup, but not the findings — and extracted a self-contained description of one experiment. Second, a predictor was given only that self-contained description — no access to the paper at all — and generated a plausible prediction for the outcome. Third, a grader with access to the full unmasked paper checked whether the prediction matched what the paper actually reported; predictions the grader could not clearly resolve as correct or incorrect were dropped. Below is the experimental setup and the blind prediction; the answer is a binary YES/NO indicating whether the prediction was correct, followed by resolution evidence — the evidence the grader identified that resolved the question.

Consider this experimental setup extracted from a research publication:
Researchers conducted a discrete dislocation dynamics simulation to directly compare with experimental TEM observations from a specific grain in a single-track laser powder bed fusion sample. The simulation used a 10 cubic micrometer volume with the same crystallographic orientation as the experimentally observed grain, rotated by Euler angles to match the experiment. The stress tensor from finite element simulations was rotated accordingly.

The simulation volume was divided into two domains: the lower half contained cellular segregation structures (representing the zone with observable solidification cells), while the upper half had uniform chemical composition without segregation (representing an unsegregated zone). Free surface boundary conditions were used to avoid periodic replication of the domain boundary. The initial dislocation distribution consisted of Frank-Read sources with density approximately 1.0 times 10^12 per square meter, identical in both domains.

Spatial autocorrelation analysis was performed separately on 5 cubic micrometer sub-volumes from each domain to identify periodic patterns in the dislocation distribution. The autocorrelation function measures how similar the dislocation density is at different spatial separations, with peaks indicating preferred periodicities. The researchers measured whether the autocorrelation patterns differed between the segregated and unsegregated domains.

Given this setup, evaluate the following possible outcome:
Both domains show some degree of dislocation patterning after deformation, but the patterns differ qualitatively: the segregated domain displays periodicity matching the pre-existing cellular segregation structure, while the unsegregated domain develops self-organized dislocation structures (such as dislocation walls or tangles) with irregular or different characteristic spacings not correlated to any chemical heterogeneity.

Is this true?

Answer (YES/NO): YES